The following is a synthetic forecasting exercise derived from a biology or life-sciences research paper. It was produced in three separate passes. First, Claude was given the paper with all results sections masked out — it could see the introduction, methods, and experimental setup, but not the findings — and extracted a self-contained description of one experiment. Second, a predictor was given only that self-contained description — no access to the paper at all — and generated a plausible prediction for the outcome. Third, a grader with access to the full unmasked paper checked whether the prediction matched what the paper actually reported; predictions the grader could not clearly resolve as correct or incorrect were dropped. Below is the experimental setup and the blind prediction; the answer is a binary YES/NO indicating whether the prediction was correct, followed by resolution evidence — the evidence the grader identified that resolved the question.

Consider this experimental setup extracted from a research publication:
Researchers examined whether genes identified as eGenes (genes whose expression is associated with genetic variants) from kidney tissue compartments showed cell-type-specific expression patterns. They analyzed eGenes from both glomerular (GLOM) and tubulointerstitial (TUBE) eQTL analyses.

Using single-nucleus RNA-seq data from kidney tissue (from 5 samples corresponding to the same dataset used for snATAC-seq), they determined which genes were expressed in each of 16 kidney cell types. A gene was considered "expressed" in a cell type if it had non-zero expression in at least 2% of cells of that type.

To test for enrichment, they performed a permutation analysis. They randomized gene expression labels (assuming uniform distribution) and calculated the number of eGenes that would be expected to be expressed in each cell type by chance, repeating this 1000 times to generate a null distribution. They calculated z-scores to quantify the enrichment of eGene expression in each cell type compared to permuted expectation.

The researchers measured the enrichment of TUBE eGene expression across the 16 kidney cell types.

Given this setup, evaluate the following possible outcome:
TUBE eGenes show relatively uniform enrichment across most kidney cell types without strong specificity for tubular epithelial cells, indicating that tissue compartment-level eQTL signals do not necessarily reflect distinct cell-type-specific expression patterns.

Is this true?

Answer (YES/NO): NO